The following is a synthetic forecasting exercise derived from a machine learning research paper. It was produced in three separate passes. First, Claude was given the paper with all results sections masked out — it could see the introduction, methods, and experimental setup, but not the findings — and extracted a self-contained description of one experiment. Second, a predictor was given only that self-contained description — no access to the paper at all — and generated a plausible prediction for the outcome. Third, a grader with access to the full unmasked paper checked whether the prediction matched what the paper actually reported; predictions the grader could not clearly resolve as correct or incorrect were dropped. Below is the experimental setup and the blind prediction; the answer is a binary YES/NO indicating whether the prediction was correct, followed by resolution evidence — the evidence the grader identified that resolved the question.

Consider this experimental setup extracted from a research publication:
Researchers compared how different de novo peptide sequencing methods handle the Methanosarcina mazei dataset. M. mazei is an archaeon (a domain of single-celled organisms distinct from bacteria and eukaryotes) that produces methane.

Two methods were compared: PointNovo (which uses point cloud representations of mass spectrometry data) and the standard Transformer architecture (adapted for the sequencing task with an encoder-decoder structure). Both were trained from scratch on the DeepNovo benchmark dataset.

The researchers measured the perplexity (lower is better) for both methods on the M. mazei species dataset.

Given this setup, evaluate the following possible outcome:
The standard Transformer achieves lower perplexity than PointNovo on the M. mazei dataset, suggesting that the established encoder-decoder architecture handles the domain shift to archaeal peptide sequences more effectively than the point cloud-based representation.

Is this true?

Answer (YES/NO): NO